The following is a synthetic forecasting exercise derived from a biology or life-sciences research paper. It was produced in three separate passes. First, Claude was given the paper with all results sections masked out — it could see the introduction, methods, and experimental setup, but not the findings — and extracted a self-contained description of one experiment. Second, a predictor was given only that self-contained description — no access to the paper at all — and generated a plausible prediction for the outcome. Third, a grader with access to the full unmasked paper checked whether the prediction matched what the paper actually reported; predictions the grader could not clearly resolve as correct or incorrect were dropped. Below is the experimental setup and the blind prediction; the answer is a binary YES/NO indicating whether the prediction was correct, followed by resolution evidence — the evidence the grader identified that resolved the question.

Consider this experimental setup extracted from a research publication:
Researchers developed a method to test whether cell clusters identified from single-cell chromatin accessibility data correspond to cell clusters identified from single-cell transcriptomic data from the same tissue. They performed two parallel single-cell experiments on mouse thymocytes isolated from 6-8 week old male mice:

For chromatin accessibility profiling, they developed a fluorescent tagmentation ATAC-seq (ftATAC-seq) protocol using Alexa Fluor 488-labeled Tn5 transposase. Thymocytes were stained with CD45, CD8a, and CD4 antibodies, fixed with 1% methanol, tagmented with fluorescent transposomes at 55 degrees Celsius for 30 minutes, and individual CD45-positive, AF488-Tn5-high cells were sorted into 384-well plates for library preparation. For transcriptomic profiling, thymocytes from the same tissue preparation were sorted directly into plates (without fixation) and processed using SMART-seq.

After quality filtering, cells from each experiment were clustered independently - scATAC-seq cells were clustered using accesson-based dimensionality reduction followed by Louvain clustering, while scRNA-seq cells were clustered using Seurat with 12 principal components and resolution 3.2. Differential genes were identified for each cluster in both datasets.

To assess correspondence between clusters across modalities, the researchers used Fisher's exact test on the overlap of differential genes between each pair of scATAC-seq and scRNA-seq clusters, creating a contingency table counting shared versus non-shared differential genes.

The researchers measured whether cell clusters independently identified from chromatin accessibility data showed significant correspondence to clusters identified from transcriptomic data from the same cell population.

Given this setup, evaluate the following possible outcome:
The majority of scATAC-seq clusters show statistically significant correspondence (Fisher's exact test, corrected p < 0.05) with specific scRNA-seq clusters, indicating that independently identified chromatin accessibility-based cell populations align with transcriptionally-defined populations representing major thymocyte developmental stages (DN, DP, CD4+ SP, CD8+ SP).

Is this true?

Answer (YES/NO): YES